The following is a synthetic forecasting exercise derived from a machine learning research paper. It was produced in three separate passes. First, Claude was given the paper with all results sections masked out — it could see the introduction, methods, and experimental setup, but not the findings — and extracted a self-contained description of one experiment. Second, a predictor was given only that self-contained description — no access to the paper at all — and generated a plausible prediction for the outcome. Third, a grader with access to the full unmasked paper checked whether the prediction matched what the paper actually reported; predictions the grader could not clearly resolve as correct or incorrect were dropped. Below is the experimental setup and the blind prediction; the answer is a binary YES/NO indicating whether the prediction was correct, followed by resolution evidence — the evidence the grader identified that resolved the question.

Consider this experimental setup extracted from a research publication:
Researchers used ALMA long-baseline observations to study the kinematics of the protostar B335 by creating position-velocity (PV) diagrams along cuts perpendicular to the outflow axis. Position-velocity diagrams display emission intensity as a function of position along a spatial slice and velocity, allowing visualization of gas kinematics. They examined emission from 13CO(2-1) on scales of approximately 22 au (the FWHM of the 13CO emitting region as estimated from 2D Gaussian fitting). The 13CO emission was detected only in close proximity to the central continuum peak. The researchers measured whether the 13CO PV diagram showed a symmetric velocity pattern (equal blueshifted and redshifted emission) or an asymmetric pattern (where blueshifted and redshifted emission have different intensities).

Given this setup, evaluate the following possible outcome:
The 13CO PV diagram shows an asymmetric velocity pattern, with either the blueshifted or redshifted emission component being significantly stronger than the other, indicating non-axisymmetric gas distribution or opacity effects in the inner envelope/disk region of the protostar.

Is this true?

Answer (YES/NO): NO